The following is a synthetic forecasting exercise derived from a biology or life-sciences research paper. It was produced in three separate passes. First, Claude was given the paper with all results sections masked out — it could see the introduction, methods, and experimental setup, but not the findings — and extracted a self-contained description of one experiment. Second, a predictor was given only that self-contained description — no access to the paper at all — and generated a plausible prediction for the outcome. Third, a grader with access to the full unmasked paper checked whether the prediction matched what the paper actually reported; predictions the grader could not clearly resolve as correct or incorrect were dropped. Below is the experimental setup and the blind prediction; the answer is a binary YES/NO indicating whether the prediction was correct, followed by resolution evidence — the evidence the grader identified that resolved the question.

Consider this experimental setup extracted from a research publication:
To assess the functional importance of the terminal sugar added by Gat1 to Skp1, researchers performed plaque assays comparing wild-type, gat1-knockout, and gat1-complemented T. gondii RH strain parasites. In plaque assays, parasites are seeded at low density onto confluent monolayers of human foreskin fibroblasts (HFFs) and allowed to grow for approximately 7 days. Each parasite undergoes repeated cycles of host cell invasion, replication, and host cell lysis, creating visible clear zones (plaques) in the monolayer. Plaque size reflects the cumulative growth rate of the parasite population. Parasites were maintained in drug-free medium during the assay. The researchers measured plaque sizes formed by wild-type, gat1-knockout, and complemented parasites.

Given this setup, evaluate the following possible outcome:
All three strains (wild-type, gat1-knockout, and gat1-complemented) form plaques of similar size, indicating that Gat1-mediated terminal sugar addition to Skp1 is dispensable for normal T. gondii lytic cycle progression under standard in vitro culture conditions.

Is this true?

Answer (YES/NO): NO